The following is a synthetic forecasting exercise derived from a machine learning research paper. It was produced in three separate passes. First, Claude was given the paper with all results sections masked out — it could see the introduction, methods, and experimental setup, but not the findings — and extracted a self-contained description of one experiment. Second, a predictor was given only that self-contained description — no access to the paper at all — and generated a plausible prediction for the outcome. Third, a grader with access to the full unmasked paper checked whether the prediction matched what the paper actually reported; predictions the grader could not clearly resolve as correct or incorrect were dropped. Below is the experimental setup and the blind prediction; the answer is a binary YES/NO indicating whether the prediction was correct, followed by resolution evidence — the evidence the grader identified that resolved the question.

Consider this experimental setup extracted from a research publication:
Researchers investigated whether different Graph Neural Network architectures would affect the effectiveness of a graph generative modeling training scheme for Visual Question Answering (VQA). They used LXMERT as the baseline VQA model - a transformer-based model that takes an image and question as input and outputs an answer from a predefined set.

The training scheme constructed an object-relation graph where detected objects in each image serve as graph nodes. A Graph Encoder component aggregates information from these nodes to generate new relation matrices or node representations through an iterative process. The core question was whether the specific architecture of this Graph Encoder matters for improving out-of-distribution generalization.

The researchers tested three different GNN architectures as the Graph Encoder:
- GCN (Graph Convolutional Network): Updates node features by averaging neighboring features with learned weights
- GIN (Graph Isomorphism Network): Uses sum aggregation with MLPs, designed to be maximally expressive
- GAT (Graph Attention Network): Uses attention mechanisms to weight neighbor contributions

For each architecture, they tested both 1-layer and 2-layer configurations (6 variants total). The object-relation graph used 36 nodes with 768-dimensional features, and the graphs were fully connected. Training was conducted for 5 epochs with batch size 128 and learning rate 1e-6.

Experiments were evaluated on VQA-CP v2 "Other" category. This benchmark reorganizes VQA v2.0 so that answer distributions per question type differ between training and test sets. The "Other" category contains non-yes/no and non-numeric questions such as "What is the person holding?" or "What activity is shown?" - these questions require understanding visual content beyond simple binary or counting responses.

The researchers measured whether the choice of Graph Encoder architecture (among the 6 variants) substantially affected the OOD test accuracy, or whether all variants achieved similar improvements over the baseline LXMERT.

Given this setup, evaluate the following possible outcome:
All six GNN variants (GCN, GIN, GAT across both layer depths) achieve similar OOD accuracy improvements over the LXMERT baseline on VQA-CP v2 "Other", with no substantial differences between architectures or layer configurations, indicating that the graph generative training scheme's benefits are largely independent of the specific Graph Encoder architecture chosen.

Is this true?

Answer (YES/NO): YES